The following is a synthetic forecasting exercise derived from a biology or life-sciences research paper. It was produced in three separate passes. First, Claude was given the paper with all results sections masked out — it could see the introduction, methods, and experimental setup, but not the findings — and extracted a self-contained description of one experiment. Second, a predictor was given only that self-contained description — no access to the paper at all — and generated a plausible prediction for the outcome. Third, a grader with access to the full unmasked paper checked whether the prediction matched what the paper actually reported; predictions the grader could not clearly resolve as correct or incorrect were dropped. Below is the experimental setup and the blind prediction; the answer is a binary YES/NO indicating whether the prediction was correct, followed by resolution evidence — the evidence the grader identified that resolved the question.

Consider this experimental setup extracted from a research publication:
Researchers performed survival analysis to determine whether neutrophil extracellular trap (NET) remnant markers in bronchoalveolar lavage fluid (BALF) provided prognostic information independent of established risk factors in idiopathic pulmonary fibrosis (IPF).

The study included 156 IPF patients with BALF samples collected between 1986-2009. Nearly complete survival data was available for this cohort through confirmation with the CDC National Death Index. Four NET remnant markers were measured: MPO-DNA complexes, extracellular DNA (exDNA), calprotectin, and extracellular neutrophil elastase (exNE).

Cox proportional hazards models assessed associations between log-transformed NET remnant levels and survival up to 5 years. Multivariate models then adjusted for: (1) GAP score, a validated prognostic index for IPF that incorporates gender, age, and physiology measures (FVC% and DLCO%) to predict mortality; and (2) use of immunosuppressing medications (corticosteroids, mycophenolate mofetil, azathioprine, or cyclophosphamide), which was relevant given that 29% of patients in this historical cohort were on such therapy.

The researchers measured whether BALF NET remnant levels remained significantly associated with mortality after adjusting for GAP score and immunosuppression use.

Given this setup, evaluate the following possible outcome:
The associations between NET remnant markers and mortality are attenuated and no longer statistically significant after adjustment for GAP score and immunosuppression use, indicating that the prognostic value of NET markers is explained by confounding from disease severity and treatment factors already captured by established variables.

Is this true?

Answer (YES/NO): NO